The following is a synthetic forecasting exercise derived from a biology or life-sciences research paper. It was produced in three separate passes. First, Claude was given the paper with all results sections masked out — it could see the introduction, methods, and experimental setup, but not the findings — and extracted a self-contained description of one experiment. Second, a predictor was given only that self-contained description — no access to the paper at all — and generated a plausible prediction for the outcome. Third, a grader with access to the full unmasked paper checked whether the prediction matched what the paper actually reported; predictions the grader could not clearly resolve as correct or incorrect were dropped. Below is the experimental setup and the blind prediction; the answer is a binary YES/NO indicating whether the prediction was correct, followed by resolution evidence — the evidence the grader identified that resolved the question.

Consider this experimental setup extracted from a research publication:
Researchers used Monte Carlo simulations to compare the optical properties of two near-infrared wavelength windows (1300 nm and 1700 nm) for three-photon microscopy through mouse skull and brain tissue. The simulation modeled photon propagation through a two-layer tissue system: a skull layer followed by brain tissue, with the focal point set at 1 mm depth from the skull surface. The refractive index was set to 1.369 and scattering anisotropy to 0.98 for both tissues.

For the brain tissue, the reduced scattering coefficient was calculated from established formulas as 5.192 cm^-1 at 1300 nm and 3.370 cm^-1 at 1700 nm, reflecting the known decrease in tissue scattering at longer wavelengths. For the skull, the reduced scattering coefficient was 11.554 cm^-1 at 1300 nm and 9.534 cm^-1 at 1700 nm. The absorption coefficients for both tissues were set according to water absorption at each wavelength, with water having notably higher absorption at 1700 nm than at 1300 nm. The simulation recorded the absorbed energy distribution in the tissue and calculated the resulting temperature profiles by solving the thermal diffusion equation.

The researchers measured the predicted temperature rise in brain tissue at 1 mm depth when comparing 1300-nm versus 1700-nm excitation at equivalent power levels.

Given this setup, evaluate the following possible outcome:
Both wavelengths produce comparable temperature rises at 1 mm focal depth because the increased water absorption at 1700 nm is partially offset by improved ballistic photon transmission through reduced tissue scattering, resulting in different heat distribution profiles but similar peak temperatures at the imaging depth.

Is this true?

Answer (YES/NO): NO